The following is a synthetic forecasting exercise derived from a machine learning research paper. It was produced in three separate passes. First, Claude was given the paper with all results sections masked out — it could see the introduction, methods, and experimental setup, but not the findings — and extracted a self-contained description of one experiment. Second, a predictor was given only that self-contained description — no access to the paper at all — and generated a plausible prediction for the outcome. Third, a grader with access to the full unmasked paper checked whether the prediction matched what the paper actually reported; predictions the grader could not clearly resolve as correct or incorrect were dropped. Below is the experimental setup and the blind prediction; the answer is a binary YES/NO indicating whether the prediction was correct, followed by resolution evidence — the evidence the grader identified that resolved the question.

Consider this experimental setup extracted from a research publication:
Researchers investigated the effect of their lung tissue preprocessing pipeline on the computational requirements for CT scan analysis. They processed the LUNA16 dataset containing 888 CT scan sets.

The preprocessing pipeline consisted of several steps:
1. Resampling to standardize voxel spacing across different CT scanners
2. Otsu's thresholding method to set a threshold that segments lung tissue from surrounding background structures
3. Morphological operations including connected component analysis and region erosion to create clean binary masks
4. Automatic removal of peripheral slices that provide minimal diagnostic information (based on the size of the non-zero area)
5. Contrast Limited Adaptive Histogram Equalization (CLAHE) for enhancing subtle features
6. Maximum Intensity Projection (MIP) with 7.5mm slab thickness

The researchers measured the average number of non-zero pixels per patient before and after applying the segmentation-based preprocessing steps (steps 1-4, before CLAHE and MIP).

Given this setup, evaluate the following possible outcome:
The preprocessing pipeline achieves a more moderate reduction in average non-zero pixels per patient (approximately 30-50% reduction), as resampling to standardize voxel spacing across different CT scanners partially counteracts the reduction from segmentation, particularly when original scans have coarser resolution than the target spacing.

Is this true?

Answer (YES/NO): NO